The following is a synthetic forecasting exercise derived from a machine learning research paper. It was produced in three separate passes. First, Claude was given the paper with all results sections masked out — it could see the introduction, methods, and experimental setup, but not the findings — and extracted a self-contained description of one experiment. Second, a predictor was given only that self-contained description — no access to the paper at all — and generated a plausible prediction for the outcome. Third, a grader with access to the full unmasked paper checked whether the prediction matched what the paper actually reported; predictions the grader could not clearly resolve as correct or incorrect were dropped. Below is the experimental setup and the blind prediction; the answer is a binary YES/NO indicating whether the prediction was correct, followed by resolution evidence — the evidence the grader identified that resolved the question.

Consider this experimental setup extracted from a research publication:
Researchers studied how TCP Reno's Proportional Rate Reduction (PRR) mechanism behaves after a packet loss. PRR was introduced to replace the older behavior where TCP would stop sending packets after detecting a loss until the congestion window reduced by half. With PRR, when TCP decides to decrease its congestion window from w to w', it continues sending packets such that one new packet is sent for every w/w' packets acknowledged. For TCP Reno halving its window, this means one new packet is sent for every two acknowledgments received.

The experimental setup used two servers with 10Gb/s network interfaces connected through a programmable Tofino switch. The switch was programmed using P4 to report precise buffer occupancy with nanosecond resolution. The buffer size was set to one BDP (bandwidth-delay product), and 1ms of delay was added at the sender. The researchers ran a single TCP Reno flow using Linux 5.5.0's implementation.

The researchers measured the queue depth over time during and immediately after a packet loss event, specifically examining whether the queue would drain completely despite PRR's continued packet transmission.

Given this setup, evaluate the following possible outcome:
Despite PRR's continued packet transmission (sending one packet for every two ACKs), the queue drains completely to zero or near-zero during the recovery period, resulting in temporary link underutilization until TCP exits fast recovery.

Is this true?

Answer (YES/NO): NO